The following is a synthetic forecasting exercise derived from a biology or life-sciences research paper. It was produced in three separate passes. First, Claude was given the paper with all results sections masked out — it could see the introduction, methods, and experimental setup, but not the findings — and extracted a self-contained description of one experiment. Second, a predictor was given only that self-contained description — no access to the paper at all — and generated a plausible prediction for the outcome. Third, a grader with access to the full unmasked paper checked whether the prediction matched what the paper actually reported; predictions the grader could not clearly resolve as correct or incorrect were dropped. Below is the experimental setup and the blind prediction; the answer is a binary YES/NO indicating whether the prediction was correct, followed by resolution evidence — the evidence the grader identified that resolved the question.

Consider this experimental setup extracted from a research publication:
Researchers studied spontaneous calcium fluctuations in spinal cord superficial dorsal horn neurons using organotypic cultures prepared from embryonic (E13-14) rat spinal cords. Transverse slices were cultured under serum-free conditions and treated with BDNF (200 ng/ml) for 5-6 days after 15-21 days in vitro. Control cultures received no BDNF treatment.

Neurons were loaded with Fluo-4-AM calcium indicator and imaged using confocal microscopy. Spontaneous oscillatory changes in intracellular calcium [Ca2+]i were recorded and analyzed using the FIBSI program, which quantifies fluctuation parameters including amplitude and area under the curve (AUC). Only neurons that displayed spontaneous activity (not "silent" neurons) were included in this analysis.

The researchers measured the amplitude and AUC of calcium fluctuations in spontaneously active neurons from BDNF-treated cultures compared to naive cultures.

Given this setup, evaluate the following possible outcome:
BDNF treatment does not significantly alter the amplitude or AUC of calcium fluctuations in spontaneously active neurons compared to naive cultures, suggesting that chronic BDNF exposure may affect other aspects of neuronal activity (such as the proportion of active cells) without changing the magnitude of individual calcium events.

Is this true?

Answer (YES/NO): NO